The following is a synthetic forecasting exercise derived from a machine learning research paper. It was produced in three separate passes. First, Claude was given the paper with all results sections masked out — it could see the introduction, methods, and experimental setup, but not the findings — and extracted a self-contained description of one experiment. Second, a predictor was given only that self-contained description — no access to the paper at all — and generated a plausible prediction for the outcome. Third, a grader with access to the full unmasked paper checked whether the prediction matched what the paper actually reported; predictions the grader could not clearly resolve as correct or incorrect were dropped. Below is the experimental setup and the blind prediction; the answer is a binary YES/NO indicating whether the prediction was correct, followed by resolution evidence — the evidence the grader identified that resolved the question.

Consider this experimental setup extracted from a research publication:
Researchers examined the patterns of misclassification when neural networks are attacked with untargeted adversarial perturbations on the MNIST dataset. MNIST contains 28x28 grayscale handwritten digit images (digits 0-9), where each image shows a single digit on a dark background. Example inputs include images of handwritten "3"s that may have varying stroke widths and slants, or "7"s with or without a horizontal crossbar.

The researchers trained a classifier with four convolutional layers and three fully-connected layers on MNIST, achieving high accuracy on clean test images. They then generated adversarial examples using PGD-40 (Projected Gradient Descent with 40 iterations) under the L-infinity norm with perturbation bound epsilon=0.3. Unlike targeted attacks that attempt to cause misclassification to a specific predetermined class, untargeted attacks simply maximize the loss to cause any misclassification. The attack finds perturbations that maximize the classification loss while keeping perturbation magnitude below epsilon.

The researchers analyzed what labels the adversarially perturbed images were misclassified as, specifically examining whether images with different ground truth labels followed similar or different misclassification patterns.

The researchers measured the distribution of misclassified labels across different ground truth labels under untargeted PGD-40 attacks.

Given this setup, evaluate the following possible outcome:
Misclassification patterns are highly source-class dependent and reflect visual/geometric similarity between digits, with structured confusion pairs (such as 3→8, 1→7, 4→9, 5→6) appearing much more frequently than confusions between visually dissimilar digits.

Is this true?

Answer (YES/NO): YES